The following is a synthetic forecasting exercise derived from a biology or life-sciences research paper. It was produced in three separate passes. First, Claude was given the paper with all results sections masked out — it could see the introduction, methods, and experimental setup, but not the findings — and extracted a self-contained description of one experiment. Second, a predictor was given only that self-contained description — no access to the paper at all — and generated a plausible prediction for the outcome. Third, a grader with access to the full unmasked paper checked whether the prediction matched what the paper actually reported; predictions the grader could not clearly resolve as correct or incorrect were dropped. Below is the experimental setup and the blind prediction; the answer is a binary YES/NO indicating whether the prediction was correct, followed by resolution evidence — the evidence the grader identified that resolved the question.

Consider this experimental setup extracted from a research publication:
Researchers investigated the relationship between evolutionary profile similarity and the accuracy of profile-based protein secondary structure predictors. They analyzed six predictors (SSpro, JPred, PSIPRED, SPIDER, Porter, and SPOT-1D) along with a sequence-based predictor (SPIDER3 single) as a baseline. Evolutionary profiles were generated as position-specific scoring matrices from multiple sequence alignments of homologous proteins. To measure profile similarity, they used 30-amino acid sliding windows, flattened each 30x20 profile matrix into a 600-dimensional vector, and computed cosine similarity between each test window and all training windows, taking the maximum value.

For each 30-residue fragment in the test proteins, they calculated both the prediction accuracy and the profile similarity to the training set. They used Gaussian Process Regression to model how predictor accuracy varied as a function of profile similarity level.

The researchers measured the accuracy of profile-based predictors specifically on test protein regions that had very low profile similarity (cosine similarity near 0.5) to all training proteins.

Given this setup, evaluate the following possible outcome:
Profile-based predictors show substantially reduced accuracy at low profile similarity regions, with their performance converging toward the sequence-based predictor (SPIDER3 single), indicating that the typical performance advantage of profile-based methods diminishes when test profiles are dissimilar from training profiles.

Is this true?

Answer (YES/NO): YES